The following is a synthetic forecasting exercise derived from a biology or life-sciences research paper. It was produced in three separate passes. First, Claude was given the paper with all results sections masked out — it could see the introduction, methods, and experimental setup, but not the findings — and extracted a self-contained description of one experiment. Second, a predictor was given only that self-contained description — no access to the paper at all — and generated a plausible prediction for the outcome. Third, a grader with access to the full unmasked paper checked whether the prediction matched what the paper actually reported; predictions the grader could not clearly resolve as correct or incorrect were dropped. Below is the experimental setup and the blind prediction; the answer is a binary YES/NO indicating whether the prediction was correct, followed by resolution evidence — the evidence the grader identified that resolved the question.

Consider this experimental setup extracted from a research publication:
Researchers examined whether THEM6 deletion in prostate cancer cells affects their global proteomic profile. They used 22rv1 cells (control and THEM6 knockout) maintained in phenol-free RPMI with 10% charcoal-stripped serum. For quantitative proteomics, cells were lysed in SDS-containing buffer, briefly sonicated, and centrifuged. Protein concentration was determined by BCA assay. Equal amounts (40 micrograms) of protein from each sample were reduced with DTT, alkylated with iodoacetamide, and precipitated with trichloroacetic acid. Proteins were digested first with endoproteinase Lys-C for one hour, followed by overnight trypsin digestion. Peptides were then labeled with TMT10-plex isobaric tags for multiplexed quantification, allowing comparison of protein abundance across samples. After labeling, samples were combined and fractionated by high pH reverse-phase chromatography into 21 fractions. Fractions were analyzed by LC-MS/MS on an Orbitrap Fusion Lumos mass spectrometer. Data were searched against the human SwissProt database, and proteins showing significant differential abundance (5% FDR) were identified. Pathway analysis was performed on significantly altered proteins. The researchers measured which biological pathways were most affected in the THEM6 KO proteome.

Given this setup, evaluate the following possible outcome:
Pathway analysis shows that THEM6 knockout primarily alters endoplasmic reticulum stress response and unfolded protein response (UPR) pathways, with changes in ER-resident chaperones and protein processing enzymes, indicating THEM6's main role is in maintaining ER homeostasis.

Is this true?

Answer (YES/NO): YES